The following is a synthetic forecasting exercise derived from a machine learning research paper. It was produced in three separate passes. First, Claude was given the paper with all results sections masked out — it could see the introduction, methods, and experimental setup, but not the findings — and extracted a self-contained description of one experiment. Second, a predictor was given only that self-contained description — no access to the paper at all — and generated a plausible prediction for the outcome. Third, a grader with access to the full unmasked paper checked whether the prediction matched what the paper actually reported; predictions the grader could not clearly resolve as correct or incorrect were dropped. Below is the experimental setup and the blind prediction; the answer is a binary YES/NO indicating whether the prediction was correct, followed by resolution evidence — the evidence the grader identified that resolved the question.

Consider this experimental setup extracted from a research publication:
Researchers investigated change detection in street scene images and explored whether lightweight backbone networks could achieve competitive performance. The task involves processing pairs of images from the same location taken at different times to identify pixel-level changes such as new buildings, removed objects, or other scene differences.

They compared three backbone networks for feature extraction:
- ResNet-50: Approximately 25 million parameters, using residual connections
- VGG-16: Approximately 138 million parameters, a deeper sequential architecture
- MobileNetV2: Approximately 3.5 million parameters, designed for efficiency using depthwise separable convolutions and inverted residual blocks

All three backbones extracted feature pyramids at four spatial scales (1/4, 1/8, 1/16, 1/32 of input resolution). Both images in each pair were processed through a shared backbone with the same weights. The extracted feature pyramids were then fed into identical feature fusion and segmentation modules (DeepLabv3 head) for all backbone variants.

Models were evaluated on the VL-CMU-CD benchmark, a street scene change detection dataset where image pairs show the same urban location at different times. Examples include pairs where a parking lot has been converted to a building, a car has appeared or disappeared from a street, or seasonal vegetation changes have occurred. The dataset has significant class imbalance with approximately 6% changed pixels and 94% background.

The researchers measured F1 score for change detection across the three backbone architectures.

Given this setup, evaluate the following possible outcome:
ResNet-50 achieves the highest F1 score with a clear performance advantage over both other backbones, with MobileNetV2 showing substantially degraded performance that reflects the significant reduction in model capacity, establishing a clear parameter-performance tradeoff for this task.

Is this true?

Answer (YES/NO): NO